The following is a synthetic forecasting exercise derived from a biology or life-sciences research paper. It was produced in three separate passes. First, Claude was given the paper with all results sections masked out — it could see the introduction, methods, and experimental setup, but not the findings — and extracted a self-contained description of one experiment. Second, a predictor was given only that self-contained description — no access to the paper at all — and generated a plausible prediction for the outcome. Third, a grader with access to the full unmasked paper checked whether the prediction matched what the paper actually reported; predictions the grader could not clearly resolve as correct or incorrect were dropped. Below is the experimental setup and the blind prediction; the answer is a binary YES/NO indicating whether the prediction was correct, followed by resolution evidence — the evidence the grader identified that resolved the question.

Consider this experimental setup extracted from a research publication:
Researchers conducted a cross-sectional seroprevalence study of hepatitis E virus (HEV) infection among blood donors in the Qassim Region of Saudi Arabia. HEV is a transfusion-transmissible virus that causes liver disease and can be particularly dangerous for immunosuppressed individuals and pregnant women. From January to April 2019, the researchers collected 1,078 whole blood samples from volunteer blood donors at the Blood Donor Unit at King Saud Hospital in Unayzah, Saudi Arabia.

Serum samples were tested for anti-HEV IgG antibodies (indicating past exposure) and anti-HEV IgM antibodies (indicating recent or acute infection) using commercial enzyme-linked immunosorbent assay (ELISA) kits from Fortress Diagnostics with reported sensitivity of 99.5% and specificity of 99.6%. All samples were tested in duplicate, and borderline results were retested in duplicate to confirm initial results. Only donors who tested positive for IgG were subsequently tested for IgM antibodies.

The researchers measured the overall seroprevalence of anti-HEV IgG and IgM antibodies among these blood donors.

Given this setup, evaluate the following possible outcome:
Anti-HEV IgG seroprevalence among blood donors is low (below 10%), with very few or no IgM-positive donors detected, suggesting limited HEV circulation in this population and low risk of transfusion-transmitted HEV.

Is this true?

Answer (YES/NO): YES